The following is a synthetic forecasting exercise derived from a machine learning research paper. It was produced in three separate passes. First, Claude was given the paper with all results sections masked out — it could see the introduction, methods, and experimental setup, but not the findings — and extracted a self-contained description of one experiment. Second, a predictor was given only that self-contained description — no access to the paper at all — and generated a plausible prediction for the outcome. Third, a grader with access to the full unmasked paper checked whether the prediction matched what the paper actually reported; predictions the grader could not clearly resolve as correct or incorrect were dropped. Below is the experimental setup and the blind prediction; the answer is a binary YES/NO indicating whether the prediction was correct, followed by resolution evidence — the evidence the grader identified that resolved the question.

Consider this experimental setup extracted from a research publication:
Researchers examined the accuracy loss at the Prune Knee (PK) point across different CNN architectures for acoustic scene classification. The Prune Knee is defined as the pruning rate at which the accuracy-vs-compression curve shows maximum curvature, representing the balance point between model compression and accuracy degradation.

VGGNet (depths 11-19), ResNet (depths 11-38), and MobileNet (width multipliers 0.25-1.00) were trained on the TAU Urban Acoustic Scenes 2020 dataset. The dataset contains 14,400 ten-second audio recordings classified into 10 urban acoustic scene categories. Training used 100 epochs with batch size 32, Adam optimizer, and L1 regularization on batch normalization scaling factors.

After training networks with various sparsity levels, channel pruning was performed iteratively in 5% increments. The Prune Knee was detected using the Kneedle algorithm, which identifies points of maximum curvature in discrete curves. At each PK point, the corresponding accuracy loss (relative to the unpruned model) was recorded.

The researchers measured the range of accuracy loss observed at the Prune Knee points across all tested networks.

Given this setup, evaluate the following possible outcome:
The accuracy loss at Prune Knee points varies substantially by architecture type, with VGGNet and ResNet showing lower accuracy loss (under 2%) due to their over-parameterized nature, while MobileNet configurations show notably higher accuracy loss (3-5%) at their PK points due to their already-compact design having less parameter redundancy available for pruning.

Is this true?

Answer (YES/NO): NO